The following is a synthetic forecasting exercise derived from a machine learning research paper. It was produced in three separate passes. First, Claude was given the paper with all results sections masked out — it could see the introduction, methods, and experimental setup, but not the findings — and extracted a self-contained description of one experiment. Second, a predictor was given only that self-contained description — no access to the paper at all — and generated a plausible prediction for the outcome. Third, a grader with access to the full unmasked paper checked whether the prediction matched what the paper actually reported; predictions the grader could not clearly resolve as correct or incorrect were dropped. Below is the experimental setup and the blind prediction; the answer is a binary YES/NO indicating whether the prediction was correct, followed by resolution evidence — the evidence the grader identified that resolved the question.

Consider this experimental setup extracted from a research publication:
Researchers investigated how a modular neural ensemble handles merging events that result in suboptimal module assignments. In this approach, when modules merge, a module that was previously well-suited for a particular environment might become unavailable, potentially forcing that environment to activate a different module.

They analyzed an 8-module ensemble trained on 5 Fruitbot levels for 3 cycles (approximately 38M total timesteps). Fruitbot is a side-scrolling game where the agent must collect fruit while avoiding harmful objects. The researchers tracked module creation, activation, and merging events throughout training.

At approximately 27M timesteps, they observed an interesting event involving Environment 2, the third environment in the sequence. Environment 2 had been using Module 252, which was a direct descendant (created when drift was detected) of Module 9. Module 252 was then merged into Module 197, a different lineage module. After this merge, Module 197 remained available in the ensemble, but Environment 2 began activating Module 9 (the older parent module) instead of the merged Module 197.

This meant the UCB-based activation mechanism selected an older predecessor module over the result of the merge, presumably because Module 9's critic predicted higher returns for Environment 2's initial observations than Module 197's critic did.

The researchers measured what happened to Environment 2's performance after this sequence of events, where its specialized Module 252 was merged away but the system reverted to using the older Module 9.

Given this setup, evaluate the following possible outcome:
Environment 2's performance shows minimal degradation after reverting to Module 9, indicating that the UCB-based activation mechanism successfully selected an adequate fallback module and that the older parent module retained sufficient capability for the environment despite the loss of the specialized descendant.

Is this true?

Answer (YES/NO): YES